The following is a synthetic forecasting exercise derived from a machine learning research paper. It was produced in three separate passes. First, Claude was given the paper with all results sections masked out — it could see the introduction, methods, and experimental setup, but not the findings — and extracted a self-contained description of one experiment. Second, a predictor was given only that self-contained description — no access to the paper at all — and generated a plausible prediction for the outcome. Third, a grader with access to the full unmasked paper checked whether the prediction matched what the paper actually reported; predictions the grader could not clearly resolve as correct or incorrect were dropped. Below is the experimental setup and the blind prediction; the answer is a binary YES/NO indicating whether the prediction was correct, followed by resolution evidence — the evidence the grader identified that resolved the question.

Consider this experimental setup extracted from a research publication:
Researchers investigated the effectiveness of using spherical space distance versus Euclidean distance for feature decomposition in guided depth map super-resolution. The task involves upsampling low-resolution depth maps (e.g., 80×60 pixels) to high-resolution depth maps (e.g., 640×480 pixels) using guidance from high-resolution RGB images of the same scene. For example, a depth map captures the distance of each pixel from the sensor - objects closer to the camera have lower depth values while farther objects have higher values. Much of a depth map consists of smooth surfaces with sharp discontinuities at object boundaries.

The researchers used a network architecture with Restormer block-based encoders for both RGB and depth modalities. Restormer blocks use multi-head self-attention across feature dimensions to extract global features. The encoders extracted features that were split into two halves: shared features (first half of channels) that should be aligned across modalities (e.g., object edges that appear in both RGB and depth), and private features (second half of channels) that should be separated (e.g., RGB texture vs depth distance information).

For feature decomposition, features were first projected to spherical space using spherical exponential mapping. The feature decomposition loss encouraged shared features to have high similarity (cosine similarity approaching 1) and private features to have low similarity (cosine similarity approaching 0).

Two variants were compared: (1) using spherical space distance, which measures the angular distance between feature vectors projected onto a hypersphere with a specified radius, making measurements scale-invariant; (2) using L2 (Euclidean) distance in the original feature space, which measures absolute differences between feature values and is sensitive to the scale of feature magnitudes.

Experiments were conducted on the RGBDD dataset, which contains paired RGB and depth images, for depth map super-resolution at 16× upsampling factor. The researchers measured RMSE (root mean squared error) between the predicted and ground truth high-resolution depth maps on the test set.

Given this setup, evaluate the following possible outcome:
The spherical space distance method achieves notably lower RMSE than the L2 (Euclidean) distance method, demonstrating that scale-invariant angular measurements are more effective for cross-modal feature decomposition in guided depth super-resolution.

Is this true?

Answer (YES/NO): YES